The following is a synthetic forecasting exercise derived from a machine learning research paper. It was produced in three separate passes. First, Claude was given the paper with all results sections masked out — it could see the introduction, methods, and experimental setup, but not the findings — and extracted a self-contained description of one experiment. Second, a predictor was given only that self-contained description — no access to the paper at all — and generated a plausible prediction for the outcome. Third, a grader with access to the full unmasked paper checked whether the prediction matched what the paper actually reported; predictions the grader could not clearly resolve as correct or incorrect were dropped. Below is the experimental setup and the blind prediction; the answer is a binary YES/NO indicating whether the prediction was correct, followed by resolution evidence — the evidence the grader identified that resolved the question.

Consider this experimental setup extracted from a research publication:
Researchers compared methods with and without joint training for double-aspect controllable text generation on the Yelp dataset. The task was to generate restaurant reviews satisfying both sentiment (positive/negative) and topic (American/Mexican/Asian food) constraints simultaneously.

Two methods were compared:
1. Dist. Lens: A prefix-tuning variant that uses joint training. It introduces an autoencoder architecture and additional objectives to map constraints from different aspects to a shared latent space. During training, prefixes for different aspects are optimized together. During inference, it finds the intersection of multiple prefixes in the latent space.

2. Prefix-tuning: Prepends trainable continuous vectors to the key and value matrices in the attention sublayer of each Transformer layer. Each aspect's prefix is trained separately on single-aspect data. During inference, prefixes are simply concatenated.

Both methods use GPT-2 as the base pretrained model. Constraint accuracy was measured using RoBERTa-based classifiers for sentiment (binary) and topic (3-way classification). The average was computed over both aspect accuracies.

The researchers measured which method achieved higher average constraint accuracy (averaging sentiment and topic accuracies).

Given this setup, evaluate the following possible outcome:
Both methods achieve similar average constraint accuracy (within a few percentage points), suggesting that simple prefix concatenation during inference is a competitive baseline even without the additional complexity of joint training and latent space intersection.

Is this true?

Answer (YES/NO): NO